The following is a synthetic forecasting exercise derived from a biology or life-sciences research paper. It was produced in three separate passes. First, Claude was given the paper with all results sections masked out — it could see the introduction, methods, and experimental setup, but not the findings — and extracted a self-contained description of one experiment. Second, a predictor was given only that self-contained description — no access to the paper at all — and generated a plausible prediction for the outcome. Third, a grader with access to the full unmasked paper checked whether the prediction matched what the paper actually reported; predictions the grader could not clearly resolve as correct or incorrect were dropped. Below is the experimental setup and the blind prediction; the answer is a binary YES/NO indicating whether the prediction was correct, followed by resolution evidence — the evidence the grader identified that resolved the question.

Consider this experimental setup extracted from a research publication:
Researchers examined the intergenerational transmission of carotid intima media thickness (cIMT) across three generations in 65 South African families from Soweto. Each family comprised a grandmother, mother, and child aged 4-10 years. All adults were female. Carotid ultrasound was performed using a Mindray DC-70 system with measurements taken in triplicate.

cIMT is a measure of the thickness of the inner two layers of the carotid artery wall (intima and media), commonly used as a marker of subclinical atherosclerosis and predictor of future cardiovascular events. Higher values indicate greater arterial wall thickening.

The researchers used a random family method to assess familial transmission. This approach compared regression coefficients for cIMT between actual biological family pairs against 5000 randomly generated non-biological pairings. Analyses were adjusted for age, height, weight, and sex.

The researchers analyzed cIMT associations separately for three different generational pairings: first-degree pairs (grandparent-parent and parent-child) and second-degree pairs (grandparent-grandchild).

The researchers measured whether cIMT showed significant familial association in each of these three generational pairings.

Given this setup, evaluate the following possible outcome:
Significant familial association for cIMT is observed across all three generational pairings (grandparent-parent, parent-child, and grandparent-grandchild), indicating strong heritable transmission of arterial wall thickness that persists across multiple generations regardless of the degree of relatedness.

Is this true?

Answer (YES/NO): NO